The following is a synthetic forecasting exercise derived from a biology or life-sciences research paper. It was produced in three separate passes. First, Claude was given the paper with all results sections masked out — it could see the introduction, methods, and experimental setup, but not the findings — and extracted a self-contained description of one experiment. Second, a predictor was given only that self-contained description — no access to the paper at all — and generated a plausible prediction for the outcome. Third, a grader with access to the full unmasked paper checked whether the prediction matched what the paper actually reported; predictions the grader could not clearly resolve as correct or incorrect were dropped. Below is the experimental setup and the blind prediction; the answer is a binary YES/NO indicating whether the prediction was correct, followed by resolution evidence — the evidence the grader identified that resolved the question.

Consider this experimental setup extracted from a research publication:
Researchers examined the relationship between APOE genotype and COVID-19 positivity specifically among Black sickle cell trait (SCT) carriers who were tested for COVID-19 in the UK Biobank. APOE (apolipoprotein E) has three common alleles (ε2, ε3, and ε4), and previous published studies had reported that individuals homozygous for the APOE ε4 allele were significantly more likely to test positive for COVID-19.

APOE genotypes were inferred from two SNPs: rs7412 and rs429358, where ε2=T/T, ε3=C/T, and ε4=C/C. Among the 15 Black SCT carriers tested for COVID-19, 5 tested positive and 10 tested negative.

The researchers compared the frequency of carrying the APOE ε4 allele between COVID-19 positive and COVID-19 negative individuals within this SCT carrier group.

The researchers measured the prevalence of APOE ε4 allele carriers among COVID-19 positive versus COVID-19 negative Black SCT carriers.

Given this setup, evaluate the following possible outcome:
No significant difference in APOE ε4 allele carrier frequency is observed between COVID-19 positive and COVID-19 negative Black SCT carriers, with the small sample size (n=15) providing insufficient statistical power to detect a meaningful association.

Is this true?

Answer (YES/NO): NO